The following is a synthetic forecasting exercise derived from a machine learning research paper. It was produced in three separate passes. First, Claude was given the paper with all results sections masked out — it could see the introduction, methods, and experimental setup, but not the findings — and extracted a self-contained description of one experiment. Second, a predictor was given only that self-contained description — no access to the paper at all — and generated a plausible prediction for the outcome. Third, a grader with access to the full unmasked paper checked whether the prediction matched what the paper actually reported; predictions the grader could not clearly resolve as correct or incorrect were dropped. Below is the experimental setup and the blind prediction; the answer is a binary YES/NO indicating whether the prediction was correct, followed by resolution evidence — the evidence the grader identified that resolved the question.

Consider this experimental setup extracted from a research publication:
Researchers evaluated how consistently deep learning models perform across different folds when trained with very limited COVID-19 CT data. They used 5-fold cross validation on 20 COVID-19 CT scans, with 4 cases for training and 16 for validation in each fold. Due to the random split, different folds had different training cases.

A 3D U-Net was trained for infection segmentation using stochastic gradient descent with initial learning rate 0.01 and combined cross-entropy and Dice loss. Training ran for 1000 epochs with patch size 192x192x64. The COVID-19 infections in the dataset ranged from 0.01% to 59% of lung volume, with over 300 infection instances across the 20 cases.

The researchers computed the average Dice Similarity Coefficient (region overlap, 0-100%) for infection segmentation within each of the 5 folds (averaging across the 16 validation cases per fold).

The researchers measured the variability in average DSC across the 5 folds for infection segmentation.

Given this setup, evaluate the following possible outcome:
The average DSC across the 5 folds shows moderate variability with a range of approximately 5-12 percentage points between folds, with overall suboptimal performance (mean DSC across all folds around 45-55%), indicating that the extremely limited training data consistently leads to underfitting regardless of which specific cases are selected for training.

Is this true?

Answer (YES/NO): NO